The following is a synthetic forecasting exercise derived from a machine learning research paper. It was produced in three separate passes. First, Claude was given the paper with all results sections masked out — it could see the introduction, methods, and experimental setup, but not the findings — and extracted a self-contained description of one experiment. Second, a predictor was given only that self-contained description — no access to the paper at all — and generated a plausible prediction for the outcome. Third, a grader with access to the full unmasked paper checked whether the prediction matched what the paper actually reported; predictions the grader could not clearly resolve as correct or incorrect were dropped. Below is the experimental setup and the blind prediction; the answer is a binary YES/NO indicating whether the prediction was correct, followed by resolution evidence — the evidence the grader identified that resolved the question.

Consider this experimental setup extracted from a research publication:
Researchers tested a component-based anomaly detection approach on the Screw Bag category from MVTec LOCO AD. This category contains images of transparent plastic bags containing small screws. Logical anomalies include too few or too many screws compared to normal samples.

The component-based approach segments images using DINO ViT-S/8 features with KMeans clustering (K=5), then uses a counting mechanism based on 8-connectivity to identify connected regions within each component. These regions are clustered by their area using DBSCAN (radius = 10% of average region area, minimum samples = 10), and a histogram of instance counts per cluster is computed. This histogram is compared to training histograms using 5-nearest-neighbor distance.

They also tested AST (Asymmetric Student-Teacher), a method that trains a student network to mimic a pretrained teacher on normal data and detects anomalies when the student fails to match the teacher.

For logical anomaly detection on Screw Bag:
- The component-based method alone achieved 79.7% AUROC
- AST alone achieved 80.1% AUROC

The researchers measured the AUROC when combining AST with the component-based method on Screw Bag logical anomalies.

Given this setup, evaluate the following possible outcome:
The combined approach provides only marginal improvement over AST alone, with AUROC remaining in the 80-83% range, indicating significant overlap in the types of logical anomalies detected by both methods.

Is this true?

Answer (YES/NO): NO